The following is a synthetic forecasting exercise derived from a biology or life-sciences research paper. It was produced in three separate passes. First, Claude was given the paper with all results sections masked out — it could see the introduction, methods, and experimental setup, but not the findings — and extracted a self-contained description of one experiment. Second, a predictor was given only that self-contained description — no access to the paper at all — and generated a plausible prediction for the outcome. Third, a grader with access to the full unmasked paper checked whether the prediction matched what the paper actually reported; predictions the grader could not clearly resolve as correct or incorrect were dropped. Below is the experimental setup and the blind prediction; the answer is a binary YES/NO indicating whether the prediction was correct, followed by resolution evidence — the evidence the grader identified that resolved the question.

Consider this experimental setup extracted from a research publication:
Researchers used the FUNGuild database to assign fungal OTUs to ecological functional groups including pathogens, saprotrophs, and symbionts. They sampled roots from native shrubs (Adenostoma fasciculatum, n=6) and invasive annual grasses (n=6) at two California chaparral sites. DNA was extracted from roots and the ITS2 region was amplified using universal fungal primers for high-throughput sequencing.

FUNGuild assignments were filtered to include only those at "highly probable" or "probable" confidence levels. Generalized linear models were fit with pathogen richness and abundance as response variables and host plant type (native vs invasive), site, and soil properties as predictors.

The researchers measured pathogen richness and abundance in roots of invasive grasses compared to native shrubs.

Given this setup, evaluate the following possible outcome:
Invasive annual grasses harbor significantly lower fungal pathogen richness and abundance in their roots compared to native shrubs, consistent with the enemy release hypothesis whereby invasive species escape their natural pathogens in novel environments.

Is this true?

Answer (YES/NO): NO